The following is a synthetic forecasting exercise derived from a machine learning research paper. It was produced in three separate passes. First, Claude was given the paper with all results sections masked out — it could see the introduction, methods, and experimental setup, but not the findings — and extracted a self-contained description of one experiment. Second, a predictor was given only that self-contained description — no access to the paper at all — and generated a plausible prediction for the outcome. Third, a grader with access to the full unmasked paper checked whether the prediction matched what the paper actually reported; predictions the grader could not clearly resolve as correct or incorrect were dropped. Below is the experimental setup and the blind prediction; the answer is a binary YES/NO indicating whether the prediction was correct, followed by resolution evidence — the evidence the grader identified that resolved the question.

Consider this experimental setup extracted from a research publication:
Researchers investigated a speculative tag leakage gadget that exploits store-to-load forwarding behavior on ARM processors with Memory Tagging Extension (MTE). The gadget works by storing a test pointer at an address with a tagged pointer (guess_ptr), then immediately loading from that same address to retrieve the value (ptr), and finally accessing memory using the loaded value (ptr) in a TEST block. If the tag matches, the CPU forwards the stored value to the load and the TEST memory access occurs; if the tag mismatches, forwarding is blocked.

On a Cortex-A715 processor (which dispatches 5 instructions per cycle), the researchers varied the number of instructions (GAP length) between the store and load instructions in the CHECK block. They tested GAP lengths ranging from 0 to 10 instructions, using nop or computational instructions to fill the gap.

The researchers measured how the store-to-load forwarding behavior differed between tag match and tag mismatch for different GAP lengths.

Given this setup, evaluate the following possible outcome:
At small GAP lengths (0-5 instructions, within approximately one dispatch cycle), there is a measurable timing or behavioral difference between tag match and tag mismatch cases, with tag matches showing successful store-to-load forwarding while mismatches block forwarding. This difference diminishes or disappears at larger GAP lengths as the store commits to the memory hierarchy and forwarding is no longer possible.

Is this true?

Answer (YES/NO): NO